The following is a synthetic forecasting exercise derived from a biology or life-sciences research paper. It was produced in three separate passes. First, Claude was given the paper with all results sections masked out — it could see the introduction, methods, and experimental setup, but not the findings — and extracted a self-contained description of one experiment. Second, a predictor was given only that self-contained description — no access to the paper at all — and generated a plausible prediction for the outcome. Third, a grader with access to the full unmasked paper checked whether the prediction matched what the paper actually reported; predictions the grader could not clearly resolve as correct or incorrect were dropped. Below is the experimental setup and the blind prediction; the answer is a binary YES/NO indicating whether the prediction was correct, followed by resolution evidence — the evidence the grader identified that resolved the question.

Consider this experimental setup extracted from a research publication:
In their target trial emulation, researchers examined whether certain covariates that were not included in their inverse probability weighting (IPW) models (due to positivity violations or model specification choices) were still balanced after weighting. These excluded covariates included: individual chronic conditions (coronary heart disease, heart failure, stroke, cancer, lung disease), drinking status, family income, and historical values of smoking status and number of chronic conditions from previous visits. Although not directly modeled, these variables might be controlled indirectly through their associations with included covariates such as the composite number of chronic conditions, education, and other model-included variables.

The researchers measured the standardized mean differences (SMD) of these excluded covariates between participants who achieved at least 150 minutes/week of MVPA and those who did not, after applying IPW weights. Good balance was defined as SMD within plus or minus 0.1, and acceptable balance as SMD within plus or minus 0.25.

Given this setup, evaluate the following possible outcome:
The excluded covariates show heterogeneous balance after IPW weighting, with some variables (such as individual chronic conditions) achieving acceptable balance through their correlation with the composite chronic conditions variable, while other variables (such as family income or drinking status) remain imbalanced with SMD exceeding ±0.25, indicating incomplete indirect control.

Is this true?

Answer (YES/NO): NO